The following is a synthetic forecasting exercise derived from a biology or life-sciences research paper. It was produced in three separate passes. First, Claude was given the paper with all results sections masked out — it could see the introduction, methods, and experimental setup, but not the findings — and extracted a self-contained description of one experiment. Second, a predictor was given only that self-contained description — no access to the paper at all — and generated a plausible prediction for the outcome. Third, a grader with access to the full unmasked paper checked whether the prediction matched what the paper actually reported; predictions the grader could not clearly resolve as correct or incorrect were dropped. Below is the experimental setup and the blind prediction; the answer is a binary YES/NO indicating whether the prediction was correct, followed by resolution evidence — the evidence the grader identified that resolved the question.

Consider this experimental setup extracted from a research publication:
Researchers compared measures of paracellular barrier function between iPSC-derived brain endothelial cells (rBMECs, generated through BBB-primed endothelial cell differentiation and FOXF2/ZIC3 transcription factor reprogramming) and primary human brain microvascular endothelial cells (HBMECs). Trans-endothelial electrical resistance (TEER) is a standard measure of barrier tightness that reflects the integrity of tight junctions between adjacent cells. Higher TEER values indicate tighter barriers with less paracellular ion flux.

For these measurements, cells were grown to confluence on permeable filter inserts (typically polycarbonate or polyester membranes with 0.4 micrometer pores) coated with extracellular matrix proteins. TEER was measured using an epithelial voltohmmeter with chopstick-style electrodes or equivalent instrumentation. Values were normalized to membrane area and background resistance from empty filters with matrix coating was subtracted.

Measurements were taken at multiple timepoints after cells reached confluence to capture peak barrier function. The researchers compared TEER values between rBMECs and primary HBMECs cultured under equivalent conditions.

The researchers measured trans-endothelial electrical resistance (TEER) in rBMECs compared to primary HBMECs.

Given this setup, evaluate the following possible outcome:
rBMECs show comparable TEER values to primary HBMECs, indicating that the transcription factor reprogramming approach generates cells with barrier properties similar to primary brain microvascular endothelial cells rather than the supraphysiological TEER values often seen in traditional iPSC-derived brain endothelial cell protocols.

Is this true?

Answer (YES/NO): NO